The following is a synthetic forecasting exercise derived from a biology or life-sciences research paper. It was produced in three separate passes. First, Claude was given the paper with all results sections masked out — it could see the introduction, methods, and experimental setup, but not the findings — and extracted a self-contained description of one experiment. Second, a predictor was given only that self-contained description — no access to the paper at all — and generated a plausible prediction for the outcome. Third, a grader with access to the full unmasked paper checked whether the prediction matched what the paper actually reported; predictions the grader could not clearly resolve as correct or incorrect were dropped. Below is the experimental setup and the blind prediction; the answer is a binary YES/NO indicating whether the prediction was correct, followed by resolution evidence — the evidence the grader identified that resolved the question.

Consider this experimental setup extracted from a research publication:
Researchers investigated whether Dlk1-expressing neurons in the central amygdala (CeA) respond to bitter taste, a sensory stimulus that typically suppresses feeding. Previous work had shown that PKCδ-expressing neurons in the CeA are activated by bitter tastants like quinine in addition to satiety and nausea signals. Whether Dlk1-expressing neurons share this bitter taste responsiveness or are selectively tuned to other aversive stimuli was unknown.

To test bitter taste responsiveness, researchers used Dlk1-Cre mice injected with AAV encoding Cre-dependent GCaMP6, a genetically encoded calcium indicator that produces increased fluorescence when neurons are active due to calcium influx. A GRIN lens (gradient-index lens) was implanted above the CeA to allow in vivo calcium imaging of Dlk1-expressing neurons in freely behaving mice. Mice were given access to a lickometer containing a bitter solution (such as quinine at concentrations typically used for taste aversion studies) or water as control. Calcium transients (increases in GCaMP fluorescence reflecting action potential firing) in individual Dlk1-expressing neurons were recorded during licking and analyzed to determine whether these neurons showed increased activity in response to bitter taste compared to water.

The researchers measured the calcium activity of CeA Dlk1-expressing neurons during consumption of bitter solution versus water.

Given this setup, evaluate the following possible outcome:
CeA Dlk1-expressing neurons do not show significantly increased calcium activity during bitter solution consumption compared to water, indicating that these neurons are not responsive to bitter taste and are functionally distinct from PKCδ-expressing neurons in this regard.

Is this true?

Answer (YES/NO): NO